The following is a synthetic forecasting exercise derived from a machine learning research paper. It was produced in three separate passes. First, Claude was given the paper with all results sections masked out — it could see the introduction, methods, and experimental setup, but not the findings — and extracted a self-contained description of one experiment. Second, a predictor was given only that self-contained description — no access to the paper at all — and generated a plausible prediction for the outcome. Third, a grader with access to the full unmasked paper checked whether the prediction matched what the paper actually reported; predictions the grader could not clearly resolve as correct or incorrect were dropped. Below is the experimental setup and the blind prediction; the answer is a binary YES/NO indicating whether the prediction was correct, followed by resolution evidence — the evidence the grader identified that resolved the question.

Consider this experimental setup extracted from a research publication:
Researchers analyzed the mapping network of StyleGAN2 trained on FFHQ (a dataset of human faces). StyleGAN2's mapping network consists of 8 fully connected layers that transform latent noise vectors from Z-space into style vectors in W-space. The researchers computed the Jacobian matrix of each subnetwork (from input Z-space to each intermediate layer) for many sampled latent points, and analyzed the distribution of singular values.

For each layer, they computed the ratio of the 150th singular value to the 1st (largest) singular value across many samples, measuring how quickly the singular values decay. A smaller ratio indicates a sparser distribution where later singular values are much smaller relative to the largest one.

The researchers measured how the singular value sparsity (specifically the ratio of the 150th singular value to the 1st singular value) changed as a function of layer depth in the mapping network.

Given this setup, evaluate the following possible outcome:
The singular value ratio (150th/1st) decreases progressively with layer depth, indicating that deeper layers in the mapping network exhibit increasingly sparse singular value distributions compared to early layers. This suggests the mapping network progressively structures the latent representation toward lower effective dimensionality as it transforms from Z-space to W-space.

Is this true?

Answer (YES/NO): YES